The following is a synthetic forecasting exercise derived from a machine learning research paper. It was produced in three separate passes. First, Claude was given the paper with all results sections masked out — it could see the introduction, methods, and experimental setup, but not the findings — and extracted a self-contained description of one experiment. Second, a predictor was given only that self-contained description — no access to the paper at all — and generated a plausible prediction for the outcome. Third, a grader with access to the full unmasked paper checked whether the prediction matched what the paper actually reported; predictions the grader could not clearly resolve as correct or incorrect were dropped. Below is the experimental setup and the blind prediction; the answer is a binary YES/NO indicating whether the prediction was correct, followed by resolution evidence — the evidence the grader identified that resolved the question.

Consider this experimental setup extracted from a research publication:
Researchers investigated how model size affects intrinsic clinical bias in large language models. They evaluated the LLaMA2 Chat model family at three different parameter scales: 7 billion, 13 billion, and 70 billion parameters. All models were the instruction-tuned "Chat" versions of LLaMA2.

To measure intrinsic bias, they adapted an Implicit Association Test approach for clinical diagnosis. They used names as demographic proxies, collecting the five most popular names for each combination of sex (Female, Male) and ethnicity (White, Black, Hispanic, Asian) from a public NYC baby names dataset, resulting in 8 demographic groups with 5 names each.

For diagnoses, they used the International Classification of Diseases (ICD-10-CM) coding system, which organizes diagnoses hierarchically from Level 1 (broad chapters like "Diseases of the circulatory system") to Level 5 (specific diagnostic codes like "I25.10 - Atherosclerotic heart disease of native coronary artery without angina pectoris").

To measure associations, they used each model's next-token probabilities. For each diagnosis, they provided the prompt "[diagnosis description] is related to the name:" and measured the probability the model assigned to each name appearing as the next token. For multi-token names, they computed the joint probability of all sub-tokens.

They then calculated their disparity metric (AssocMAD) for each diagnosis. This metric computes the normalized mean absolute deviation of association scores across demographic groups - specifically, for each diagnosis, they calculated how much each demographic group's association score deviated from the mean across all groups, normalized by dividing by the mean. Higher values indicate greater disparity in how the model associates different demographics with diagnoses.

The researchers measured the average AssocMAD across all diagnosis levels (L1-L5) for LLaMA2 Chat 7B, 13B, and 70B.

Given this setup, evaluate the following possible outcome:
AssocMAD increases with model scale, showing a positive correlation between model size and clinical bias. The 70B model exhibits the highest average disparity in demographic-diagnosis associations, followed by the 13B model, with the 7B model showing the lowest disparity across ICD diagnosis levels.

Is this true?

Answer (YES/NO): NO